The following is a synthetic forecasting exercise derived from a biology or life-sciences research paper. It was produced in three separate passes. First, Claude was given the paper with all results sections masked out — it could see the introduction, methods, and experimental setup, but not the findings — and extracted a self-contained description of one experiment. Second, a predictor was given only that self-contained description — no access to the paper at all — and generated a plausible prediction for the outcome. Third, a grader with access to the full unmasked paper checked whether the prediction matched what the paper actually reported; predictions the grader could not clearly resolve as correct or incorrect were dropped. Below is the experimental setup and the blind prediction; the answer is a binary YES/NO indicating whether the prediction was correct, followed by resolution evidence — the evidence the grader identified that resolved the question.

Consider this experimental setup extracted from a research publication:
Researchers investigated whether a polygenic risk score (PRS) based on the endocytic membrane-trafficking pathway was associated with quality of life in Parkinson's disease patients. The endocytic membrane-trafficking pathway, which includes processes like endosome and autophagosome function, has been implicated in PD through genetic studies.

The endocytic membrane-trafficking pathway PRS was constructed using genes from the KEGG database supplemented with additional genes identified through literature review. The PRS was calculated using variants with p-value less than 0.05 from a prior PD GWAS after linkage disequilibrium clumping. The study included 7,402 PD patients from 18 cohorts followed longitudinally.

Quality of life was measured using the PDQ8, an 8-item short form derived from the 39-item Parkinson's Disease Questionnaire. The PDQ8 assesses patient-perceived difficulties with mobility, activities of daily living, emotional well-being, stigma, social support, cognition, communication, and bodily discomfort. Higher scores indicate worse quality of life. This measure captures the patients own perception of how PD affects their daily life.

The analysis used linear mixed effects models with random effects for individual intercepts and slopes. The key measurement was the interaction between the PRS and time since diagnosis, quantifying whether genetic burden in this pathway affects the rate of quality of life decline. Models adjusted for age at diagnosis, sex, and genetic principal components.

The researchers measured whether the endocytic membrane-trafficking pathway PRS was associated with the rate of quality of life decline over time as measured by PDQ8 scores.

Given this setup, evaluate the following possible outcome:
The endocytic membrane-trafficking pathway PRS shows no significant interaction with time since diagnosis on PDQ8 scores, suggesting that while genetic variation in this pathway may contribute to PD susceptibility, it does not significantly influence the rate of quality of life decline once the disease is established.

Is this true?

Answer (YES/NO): YES